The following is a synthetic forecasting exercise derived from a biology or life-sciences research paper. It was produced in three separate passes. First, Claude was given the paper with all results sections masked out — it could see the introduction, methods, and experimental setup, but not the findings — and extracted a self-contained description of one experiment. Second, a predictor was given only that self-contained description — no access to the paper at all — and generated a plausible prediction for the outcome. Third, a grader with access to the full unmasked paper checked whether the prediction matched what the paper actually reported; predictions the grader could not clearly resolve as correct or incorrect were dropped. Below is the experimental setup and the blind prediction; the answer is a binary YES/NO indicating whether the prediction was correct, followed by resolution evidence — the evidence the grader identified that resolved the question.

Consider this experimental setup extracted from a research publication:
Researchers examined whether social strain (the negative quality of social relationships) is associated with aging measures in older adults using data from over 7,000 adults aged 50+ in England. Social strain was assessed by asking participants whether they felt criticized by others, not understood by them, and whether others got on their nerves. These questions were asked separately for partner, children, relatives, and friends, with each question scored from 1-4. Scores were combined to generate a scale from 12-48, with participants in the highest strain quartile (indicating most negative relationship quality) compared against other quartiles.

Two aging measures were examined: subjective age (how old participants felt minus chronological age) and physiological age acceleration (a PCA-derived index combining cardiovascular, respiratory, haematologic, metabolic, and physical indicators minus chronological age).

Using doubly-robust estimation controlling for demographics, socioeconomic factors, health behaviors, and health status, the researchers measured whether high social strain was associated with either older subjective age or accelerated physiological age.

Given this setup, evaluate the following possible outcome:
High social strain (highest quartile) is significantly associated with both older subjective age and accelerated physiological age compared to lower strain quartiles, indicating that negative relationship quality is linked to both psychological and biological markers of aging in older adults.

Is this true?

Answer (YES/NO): NO